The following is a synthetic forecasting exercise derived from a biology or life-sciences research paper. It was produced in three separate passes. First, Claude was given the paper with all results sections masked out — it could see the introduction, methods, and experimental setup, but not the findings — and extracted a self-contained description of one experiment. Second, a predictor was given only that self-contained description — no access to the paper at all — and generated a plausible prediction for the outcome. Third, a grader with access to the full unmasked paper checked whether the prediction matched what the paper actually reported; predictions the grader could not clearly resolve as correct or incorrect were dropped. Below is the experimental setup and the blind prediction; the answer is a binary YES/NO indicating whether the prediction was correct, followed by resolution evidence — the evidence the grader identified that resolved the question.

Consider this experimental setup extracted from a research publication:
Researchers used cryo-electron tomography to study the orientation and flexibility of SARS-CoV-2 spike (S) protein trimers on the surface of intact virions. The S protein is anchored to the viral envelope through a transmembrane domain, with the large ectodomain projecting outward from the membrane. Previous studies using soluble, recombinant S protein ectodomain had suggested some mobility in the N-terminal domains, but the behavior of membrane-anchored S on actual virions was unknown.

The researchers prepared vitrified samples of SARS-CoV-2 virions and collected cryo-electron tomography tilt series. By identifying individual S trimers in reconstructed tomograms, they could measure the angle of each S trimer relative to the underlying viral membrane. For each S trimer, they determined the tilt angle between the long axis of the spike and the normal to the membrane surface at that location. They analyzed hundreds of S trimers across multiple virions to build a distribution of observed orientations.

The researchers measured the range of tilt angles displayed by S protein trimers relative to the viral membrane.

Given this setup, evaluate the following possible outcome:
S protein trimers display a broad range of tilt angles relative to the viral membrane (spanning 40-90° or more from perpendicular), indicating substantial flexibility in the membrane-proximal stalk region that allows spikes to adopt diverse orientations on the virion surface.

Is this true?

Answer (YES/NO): NO